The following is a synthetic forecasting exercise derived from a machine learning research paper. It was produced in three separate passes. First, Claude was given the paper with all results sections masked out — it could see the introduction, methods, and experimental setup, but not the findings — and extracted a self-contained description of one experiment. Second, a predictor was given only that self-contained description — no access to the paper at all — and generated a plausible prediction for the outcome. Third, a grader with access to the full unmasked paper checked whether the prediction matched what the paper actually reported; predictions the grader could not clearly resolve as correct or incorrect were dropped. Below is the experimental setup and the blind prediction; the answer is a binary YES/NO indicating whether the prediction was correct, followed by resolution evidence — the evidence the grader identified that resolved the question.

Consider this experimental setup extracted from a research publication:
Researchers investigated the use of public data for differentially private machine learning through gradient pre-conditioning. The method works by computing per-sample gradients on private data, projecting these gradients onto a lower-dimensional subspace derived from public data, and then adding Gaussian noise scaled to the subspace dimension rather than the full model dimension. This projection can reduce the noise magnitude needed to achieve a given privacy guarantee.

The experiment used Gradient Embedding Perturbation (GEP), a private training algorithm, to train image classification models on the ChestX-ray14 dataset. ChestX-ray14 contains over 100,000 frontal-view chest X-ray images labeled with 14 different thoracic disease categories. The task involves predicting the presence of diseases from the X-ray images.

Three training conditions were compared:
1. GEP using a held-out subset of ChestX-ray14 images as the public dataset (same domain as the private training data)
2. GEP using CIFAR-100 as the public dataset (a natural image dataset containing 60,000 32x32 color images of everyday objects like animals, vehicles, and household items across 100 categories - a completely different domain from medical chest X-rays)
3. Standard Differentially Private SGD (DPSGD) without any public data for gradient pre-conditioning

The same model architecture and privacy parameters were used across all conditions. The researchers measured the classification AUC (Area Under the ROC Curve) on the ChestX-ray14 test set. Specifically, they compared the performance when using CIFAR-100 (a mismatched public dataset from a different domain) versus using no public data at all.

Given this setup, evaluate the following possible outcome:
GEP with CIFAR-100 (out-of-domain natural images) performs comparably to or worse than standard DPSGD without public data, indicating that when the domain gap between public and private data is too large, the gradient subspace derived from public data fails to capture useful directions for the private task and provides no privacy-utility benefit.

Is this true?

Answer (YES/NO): YES